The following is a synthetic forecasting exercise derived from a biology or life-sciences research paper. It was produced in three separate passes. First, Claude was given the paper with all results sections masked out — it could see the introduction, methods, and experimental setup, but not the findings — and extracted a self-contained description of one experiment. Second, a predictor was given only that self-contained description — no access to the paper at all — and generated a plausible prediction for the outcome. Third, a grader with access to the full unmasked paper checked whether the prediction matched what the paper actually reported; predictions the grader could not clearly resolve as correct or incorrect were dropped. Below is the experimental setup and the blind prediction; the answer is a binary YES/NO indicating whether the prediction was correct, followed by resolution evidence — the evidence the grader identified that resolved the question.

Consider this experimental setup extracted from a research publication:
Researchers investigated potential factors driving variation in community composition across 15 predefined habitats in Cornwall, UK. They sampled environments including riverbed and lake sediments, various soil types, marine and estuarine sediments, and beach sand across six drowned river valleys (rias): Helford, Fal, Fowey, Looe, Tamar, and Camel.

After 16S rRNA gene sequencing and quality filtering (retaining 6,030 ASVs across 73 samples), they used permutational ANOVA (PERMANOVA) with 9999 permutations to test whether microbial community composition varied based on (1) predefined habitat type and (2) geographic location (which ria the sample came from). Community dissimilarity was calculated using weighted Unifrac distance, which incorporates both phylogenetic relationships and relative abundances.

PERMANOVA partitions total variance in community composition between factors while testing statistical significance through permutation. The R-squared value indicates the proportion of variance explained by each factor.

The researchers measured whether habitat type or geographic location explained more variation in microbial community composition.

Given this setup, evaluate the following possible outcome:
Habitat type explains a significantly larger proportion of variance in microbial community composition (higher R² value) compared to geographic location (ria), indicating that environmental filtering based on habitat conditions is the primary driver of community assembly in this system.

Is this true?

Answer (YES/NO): YES